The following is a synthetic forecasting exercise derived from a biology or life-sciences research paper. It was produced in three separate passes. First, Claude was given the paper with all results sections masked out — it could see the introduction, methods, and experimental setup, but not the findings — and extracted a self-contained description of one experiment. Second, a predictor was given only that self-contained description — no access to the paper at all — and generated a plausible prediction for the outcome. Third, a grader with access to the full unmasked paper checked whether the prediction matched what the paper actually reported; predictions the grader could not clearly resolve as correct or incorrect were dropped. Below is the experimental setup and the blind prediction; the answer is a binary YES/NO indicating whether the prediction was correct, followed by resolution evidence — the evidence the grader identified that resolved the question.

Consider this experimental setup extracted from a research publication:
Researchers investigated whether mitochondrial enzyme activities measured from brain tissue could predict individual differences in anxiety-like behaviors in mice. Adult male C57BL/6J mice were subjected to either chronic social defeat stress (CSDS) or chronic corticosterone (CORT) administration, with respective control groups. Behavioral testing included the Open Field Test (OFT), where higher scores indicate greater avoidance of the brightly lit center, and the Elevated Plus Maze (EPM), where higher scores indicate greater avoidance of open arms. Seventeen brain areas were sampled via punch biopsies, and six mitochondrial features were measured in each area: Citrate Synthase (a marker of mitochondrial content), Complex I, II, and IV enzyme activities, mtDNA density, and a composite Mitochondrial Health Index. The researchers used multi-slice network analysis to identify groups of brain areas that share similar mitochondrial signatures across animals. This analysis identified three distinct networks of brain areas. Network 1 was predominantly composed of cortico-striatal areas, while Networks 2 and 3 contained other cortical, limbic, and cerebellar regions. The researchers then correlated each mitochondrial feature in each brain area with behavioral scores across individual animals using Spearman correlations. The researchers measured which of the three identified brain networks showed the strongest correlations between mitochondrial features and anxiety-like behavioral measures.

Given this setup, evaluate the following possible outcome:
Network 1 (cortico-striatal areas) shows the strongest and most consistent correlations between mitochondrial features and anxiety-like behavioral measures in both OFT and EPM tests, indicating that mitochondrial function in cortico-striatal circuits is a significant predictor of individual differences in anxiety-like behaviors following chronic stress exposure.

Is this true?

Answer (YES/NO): YES